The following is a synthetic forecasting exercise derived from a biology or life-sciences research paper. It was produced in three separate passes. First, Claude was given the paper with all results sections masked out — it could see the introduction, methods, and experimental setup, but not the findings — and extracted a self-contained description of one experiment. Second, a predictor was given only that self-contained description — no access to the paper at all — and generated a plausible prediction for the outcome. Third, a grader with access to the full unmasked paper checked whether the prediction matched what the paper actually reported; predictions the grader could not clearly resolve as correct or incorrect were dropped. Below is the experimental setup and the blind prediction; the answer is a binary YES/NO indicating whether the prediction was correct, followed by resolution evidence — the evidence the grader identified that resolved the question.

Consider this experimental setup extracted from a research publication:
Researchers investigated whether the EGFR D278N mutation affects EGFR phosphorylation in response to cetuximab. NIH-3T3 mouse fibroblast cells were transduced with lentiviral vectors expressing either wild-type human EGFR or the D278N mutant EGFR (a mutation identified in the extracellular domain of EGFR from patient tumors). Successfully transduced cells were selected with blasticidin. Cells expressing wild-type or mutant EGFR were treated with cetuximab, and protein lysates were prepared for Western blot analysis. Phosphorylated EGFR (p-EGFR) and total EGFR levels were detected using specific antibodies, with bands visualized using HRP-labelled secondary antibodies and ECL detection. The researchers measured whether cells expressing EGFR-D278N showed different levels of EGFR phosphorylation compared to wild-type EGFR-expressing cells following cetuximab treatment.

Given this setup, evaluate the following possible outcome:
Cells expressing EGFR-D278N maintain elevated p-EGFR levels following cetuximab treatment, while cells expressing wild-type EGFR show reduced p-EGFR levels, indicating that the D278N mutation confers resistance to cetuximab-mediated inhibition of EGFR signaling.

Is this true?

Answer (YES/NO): NO